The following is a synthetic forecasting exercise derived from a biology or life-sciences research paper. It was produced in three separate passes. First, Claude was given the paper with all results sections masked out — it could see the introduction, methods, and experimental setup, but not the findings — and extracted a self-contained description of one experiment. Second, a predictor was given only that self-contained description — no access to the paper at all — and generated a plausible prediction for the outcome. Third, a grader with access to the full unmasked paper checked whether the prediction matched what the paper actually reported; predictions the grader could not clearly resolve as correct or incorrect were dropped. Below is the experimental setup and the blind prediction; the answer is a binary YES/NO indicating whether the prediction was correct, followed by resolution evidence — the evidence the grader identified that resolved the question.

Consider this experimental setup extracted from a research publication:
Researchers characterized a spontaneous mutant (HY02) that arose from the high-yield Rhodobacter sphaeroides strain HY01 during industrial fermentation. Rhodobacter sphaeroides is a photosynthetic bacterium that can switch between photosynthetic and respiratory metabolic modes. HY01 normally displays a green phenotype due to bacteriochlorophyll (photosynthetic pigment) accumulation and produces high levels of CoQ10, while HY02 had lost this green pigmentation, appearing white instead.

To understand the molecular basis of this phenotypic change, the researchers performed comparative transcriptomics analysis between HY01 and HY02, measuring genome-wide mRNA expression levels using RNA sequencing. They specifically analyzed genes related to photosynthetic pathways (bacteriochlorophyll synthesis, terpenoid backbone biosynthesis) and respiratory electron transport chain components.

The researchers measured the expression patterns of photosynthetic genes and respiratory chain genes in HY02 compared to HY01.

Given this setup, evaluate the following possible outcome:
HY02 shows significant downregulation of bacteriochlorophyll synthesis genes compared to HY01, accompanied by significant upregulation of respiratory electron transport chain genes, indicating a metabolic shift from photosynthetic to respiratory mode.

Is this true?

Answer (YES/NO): YES